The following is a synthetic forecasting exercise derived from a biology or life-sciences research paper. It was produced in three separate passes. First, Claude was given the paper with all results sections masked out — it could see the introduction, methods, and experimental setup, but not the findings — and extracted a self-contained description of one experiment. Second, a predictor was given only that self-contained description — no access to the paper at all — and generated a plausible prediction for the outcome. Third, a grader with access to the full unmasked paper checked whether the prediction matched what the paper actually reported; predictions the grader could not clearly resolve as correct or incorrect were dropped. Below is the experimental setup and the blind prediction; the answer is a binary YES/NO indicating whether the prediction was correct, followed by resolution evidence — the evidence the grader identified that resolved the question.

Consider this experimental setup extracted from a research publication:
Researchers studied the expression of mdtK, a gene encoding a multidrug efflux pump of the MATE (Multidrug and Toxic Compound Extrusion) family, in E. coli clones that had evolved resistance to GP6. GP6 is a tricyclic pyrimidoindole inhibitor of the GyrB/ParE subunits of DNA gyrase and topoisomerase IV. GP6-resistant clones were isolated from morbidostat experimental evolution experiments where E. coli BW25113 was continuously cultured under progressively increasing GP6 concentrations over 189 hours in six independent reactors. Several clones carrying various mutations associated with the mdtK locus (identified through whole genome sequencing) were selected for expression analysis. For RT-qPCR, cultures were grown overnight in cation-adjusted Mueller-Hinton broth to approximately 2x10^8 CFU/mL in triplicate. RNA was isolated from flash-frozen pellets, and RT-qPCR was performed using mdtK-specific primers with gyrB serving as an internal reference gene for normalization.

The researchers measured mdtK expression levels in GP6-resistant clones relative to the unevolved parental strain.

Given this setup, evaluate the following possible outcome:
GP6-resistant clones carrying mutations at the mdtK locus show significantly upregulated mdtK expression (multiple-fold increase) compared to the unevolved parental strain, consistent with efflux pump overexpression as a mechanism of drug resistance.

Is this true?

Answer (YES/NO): YES